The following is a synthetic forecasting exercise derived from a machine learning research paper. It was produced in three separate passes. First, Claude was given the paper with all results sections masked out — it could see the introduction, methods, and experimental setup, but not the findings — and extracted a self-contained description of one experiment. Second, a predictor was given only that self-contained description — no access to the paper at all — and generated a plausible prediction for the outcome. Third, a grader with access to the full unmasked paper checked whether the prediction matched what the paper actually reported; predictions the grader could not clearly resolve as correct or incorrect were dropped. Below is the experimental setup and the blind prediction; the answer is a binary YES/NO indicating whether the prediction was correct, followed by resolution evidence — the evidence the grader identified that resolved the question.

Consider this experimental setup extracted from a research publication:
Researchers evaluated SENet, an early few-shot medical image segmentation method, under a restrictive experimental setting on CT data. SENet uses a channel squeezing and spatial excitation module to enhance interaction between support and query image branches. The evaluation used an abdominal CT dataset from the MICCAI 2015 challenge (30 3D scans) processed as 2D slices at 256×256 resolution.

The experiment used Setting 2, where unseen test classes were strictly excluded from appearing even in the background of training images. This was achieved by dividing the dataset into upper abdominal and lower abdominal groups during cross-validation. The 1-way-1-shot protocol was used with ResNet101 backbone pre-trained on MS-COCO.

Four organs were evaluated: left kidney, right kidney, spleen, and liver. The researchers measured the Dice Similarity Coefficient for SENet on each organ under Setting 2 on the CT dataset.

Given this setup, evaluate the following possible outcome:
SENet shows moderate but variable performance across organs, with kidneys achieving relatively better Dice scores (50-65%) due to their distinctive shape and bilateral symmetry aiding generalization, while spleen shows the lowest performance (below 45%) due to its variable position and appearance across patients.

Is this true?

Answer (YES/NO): NO